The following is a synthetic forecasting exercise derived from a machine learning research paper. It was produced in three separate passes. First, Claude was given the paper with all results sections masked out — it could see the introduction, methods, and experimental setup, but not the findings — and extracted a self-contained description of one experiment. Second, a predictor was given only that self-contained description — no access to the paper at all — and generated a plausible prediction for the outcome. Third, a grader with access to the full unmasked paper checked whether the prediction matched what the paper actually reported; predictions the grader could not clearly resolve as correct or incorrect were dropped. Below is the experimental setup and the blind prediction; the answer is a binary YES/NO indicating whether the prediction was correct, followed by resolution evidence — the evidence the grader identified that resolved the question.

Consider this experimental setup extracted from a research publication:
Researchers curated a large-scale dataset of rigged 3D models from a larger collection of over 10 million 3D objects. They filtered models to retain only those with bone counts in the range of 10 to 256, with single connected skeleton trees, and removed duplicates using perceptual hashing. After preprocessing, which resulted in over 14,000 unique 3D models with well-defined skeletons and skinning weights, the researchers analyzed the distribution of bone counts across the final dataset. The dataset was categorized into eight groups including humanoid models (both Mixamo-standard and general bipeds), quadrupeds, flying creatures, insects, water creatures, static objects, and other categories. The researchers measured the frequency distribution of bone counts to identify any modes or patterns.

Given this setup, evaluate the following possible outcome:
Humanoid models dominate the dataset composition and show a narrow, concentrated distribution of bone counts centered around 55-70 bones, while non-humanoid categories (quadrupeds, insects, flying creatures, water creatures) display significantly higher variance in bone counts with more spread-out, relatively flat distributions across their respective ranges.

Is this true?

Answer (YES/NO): NO